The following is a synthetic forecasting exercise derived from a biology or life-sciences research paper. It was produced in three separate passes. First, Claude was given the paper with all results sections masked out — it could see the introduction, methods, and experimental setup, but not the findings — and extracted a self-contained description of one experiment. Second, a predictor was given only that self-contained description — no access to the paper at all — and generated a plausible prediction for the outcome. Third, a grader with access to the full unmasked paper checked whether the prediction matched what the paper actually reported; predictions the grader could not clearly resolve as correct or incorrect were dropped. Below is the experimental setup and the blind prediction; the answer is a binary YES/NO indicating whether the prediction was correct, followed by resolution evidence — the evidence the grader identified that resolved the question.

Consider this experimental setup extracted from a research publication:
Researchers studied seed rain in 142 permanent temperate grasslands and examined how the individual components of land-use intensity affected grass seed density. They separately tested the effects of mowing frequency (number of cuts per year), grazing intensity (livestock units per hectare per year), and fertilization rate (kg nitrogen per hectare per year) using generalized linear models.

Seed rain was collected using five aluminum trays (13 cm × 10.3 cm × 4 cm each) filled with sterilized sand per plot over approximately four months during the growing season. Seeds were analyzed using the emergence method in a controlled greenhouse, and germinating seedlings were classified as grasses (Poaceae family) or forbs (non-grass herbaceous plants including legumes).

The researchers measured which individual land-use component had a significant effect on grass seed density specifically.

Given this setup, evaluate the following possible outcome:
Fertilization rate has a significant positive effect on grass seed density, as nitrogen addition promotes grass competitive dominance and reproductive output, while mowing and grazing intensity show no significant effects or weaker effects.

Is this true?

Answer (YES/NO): NO